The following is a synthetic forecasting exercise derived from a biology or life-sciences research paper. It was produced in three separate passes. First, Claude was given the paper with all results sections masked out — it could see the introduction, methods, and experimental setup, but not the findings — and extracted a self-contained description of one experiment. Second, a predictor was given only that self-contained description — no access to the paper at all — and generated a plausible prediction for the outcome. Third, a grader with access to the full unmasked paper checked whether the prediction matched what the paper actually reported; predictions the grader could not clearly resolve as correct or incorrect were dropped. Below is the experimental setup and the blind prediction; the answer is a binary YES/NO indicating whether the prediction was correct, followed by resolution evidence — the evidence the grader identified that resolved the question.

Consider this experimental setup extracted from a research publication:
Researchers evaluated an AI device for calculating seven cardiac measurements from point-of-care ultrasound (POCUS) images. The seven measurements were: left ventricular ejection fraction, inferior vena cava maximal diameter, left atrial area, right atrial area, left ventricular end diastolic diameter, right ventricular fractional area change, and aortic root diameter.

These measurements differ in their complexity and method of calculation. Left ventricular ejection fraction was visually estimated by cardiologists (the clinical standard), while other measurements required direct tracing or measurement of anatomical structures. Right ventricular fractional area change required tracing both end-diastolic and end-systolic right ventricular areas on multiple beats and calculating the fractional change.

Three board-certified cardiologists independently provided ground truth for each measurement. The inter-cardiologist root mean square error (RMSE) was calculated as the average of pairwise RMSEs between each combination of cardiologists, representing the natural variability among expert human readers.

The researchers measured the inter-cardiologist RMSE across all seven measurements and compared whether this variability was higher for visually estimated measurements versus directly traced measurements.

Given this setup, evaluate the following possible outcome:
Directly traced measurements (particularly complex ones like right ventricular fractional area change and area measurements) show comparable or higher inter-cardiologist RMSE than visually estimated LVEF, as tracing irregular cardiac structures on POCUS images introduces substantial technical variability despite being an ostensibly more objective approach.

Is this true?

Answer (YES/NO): YES